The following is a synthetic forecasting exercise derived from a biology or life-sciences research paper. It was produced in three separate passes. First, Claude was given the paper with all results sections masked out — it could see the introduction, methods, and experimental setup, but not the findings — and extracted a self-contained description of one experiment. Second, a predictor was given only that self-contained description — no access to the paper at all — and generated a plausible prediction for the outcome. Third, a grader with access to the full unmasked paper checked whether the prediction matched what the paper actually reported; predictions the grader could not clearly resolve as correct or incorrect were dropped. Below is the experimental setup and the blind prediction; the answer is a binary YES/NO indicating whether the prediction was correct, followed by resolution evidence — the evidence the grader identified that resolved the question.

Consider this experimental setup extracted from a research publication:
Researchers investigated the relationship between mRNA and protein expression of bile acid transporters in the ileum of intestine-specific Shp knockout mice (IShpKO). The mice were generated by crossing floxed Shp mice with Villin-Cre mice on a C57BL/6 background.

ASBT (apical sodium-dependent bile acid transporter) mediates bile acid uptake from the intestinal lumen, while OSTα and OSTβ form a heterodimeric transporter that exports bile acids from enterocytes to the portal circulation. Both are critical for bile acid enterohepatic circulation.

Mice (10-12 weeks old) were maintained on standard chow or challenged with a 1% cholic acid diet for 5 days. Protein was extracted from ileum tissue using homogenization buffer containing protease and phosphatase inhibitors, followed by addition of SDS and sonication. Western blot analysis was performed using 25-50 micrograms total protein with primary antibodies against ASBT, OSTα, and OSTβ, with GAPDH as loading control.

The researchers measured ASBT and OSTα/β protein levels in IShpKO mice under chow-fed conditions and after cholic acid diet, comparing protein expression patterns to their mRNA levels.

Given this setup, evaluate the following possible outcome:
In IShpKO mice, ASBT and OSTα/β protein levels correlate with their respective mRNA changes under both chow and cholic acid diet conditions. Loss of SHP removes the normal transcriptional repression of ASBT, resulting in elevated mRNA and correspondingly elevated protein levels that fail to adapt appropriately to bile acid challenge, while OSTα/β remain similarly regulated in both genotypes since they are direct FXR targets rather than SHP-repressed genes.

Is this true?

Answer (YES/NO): NO